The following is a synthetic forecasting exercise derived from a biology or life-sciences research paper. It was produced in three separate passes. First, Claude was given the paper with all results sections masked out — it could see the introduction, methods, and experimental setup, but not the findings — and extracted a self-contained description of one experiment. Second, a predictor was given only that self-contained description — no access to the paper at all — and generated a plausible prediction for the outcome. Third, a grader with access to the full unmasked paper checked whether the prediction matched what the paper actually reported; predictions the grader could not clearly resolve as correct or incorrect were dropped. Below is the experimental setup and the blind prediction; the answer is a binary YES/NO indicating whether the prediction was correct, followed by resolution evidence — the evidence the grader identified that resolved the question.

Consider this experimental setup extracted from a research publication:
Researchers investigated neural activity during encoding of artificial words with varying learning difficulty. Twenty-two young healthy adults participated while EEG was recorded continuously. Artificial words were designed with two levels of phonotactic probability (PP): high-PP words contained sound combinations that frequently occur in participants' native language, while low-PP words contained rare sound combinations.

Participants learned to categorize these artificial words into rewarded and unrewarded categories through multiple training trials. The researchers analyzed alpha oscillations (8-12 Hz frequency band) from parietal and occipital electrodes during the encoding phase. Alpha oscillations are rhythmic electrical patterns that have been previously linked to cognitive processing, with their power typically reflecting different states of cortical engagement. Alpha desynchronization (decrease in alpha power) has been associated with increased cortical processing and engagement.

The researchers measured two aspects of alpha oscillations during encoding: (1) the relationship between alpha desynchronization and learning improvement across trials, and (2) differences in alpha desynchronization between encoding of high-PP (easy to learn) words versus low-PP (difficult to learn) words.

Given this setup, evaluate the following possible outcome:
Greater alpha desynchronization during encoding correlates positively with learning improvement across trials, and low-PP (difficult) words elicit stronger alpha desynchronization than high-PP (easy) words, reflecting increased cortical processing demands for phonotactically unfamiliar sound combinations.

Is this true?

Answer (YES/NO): NO